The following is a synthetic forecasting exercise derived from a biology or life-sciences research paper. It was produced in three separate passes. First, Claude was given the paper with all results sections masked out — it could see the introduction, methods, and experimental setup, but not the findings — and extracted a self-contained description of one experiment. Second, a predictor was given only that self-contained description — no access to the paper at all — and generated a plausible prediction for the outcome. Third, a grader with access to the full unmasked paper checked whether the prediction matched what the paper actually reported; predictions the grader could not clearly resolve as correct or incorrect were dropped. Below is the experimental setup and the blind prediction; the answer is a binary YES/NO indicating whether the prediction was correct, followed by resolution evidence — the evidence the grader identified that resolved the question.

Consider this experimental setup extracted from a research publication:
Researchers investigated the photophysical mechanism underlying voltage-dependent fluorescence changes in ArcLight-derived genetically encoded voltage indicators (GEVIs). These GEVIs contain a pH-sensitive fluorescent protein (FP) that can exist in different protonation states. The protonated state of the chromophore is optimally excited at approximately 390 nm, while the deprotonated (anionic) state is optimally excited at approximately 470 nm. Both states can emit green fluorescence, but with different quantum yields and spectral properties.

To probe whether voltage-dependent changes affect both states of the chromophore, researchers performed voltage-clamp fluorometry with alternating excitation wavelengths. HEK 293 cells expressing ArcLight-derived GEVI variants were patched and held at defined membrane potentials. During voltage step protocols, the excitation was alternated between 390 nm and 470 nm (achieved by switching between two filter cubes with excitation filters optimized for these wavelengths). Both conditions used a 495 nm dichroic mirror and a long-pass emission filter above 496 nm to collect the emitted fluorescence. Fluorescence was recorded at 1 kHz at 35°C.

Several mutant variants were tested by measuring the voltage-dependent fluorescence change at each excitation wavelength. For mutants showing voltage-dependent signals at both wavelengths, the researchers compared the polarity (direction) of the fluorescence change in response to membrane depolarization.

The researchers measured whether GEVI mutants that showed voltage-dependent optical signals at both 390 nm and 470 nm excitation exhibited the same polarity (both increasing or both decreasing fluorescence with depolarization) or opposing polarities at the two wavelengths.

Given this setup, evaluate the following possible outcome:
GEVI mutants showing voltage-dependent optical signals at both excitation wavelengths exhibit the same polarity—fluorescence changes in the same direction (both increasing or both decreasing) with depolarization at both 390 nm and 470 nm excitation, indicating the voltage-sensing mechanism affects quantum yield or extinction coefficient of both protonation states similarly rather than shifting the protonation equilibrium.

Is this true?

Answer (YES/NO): NO